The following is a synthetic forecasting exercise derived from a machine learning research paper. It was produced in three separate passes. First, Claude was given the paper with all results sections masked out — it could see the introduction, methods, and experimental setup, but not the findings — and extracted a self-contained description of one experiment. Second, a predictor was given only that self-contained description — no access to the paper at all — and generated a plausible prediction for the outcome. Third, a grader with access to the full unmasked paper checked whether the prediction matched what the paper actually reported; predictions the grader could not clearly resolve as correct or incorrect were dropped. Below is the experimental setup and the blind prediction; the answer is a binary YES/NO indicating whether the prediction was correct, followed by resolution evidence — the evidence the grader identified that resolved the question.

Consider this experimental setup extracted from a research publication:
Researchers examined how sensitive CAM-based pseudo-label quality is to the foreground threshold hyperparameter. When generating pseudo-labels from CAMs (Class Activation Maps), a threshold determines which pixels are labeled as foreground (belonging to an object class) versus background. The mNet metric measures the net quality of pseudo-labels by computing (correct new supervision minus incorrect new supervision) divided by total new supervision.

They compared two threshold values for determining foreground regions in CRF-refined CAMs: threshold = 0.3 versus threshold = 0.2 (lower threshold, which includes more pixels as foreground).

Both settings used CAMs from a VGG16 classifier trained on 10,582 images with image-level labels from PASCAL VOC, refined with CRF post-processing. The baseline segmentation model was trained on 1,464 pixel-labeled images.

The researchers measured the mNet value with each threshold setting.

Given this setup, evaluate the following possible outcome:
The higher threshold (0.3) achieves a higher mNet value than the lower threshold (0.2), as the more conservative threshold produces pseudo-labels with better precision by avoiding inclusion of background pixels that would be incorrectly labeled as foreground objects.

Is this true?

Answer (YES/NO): YES